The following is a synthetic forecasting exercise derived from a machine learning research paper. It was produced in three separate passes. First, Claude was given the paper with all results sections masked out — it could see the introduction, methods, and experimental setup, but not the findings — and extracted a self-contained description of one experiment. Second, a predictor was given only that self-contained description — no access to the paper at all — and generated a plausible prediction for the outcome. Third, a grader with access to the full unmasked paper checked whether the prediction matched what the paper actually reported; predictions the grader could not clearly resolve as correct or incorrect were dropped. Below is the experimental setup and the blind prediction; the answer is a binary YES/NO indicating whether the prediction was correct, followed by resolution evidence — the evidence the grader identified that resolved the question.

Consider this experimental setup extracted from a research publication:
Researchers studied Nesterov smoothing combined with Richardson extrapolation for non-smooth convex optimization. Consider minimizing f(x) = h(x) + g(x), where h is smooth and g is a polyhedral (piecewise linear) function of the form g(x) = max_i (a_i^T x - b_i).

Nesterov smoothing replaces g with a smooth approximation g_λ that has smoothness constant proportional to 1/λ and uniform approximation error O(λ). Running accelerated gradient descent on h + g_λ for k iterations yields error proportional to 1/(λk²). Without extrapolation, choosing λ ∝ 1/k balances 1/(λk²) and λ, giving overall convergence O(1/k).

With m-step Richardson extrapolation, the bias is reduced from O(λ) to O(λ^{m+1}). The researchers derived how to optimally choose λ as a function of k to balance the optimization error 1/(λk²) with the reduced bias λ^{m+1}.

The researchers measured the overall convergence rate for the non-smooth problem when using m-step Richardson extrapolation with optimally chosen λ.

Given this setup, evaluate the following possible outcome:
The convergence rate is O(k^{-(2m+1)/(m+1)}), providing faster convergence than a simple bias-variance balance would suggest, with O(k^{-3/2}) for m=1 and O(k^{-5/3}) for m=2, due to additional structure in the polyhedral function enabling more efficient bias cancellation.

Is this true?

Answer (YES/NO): NO